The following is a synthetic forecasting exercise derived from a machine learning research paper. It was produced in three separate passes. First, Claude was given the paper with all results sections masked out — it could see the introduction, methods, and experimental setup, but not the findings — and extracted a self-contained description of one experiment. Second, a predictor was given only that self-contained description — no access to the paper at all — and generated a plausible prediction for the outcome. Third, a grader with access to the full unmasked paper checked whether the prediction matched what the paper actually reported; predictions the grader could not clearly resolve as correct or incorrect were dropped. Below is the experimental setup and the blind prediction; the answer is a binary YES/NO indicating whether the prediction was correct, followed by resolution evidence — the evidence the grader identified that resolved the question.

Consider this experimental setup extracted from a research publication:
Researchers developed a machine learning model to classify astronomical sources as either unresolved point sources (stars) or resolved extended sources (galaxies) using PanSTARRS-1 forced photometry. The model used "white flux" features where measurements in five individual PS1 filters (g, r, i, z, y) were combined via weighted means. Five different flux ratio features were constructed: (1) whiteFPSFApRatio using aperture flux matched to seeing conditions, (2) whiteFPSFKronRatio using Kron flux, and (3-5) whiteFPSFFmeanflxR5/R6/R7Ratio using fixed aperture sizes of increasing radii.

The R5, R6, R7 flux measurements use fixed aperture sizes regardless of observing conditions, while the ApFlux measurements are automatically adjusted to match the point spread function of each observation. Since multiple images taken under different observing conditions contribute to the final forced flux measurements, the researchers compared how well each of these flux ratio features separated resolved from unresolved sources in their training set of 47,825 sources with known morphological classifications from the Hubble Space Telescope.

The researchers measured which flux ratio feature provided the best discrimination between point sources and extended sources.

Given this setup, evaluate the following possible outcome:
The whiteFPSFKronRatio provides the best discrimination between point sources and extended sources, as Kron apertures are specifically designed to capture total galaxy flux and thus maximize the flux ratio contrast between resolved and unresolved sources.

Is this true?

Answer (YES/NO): NO